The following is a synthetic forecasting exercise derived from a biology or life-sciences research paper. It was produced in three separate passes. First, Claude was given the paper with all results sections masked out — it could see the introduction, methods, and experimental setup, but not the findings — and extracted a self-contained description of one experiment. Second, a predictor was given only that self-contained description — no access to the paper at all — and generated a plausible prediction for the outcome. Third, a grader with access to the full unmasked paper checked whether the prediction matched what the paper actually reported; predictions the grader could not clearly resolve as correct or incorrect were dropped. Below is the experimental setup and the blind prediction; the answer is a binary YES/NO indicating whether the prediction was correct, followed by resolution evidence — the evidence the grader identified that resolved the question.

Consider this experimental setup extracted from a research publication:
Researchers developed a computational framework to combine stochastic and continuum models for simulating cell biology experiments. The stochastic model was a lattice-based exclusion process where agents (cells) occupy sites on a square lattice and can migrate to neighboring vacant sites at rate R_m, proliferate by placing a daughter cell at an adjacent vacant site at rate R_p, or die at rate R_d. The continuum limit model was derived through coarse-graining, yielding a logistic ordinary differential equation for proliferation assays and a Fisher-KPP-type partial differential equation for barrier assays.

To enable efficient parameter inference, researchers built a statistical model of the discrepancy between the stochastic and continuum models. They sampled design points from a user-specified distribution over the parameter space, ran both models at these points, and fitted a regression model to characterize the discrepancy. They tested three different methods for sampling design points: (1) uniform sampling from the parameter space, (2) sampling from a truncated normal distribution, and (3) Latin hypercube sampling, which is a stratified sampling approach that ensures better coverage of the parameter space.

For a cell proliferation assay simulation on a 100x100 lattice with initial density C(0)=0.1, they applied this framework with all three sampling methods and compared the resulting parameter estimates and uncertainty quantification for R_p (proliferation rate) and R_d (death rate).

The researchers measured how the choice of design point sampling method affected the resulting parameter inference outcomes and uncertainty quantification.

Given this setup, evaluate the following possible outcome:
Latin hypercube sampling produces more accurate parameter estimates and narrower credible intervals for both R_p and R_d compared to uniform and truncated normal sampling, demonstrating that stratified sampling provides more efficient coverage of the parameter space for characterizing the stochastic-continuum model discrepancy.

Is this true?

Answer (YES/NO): NO